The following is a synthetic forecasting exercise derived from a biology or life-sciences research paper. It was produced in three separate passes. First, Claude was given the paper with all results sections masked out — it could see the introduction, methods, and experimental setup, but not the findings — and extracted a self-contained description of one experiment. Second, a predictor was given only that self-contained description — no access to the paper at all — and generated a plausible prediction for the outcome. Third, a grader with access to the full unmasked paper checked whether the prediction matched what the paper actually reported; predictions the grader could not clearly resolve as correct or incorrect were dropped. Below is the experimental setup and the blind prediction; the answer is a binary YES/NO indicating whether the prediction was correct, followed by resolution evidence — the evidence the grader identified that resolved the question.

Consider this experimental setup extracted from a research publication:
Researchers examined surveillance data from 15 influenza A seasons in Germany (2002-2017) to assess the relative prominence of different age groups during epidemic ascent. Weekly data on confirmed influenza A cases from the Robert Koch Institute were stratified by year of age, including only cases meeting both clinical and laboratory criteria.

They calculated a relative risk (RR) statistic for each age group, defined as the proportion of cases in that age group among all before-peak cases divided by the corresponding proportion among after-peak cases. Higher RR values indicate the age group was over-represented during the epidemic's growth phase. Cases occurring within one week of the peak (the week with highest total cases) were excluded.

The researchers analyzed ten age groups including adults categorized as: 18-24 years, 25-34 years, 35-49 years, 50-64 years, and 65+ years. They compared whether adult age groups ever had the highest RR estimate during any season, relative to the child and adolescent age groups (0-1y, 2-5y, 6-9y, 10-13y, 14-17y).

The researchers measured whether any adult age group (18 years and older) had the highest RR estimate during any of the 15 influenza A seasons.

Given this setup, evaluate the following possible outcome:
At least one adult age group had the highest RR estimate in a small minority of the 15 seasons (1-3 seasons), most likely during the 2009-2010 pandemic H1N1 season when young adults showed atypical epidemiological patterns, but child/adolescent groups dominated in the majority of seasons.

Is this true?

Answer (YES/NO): NO